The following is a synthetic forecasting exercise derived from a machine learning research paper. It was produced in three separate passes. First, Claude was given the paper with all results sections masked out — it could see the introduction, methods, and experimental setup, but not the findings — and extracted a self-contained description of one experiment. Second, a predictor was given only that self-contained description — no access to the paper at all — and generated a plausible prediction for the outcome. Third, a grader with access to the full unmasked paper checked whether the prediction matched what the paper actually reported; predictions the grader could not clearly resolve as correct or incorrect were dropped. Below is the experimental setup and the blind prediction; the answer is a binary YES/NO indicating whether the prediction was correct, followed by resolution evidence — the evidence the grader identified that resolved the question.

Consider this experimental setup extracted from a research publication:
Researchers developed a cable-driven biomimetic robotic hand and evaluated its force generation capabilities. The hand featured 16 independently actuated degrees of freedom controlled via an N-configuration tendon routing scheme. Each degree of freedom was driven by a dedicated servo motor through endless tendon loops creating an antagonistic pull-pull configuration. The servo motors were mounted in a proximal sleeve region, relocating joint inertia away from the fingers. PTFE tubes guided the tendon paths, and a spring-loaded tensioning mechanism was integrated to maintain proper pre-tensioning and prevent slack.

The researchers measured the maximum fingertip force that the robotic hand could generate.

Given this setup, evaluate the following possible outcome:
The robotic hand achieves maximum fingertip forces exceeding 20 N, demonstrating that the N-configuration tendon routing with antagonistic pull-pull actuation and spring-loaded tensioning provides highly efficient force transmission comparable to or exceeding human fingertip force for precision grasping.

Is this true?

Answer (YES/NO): NO